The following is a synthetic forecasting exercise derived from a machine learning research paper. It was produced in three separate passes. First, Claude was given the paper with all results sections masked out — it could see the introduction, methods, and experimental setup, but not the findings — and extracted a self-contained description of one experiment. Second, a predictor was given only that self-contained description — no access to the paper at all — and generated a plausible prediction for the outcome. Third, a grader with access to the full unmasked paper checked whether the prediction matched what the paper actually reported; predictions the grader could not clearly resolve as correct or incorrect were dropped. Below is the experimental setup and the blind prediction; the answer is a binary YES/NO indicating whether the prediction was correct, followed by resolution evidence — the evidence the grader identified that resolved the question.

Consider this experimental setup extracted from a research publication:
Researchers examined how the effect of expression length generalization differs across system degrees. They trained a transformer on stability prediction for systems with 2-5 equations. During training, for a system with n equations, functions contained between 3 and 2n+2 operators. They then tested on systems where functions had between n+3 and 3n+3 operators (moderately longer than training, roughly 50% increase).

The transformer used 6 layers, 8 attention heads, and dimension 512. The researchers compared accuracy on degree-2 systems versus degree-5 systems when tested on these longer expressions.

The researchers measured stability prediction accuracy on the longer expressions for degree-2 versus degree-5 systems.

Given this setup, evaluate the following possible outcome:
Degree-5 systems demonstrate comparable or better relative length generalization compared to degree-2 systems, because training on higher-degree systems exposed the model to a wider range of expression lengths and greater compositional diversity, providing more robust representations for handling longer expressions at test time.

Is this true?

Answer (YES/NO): NO